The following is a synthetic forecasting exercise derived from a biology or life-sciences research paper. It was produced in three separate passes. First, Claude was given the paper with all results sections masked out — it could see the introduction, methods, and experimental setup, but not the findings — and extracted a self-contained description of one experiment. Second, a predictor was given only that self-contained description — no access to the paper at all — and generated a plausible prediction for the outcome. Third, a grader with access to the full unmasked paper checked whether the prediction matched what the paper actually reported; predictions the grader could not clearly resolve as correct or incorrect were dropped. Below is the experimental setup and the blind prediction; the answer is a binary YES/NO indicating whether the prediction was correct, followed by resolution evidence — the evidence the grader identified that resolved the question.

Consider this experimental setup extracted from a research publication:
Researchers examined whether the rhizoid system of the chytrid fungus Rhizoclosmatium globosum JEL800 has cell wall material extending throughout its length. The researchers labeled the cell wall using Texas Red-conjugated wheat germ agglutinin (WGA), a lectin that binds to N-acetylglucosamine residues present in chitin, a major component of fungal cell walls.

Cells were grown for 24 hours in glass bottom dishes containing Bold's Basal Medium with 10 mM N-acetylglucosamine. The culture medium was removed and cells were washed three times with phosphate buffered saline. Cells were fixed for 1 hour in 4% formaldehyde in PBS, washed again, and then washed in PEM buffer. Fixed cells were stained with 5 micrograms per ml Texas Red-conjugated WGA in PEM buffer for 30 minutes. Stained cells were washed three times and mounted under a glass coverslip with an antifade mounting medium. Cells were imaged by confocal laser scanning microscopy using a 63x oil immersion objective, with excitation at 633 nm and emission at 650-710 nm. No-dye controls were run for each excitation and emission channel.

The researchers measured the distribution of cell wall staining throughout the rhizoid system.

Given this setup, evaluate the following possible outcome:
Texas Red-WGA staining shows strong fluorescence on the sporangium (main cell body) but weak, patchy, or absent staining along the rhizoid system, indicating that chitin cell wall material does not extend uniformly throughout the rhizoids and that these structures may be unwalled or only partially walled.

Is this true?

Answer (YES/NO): NO